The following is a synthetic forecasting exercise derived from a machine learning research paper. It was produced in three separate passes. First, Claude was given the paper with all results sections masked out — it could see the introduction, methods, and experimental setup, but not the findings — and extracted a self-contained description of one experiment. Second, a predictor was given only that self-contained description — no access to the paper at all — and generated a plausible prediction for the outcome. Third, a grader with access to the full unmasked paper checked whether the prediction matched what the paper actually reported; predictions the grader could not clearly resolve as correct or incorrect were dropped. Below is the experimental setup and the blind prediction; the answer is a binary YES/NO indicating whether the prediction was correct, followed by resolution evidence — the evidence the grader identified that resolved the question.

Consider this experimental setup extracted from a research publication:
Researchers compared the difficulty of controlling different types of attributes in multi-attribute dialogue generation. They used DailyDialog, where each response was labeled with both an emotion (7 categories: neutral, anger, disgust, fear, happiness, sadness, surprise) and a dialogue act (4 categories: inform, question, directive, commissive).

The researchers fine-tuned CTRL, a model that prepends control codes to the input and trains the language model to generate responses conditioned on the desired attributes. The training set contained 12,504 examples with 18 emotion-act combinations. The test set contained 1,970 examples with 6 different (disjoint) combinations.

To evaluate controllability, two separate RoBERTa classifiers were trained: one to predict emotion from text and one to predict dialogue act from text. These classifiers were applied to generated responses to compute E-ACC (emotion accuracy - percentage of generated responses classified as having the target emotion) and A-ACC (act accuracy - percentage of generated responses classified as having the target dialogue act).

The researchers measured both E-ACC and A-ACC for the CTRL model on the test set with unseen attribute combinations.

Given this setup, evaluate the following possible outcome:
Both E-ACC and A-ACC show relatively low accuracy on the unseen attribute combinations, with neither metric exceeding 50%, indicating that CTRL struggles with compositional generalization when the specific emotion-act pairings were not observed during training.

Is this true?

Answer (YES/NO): NO